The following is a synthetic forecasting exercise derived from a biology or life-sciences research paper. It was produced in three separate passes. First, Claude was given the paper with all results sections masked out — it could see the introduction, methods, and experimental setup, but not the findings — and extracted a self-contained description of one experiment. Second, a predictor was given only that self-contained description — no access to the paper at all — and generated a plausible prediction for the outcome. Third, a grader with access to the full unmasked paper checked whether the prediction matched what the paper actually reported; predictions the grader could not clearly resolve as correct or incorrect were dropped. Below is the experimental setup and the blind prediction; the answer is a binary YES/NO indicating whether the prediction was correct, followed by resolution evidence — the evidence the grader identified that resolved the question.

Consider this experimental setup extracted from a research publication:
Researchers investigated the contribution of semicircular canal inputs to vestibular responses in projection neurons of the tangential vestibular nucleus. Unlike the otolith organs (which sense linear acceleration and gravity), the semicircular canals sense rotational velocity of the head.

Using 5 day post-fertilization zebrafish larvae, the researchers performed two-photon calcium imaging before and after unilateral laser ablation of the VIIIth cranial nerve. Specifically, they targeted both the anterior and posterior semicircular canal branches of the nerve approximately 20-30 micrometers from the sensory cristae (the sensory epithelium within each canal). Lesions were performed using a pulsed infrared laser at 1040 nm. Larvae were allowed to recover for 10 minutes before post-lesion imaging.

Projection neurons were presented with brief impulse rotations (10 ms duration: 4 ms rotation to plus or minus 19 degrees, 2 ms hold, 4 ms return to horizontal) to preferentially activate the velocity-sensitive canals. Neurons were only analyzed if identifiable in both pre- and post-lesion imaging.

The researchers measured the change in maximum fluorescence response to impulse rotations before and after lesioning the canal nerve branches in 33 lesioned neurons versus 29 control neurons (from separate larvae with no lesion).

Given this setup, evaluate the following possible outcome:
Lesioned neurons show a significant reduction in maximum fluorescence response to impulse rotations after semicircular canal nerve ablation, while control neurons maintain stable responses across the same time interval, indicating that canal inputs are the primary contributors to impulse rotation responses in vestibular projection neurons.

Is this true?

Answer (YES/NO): YES